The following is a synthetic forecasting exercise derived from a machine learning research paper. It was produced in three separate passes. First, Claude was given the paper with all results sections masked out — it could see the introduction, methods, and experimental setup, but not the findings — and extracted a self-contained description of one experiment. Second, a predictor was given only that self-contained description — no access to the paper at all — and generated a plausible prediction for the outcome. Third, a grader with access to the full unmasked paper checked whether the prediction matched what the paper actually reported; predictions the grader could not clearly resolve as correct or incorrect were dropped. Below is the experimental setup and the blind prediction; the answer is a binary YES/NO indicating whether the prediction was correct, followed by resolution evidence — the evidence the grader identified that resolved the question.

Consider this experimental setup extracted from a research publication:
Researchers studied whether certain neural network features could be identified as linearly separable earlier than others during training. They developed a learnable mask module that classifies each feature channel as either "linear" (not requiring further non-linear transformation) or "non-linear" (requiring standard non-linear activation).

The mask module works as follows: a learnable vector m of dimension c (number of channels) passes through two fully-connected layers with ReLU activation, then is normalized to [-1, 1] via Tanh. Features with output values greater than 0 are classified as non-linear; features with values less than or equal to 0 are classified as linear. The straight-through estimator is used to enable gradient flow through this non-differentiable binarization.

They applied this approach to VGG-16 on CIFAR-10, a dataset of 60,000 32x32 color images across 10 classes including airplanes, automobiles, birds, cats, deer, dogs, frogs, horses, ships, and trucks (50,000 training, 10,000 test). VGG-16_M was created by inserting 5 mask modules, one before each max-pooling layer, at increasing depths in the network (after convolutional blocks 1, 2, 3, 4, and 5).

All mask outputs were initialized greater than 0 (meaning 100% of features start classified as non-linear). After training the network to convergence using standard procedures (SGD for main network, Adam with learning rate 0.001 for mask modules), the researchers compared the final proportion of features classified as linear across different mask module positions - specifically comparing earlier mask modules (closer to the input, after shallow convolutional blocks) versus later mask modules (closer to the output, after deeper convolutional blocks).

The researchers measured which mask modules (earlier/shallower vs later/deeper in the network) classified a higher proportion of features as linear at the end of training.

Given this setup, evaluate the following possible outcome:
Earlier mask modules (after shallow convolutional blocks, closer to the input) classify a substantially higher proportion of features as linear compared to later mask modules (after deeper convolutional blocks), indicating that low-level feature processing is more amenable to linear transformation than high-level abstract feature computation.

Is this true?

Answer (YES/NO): NO